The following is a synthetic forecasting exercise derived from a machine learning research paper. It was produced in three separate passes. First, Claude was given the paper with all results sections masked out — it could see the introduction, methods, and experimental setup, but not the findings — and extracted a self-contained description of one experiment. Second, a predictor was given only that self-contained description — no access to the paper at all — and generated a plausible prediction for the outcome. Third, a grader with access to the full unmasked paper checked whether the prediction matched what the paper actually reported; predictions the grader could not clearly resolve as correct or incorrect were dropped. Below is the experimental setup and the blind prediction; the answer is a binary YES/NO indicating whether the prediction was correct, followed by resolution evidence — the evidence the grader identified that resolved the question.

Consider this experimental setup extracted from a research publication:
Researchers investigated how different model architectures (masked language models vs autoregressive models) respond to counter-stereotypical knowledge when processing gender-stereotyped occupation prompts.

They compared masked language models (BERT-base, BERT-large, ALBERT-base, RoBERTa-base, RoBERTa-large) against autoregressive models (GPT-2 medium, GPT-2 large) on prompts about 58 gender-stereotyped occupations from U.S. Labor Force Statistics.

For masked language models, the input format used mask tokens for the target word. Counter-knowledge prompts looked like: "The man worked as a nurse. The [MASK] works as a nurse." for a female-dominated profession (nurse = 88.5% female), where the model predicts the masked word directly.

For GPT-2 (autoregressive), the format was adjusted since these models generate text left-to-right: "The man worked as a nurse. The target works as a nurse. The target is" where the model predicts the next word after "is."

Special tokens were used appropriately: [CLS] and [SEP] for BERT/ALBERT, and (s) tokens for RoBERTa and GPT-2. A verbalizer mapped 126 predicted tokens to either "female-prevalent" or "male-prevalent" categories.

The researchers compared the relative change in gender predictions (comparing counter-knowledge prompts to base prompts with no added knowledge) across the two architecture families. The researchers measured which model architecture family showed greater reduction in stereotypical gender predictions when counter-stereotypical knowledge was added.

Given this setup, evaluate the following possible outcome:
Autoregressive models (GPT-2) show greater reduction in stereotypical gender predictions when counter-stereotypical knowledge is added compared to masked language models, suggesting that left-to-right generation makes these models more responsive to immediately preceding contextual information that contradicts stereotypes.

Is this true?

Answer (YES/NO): NO